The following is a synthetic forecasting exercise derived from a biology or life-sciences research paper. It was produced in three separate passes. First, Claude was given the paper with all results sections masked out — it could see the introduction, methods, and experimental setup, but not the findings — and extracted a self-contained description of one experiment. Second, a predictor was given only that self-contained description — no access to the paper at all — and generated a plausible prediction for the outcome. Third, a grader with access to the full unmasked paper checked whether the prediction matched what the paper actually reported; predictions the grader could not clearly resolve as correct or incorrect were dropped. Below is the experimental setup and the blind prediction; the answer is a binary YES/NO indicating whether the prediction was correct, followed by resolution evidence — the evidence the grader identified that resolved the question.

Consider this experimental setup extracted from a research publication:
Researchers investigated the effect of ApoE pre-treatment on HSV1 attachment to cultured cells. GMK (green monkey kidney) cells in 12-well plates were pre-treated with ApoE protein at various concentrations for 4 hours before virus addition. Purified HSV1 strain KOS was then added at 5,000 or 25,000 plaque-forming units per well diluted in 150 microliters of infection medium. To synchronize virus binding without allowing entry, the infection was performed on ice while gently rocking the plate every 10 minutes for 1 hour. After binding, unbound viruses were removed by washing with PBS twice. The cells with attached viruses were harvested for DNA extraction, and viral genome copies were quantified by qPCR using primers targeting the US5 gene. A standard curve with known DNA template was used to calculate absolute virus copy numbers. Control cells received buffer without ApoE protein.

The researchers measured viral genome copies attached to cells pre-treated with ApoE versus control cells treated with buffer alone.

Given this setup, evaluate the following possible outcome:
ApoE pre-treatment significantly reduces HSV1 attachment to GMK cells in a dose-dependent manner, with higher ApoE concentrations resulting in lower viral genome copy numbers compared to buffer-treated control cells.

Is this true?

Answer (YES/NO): NO